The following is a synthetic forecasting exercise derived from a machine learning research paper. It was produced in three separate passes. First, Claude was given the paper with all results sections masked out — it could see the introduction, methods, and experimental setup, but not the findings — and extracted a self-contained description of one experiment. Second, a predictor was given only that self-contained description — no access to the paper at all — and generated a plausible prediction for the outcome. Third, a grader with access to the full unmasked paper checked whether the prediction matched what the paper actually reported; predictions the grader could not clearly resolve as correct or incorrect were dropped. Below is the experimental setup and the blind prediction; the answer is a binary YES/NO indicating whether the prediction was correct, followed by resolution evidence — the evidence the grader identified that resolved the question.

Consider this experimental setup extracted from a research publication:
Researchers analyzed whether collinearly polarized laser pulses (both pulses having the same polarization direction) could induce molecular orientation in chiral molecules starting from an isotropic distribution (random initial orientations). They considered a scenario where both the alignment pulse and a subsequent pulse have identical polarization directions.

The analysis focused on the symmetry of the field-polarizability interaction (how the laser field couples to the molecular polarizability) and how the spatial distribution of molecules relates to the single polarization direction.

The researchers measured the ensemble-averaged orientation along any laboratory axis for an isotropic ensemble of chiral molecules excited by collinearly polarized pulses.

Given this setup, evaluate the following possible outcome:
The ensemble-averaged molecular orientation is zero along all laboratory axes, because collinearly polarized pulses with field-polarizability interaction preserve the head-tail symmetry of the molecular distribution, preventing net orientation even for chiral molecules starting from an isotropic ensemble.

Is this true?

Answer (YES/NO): YES